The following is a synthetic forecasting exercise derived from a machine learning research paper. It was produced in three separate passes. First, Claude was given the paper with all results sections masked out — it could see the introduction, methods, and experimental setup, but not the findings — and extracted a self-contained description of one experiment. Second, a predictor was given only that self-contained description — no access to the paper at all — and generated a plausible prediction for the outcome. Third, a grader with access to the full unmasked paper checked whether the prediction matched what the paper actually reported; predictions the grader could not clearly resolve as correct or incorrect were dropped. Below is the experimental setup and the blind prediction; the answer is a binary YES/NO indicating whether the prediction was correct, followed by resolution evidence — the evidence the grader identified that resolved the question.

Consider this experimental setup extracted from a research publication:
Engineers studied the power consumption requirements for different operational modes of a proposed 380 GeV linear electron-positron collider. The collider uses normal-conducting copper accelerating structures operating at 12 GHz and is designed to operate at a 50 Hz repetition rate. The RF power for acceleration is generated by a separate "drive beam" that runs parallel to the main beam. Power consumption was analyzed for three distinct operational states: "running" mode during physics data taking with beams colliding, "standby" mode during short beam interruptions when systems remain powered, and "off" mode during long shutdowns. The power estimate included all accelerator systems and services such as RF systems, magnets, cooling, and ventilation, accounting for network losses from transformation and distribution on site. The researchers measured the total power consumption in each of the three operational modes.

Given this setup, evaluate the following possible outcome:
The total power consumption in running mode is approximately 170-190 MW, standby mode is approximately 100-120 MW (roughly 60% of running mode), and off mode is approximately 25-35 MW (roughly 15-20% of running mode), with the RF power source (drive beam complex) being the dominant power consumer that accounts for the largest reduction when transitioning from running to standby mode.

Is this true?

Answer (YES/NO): NO